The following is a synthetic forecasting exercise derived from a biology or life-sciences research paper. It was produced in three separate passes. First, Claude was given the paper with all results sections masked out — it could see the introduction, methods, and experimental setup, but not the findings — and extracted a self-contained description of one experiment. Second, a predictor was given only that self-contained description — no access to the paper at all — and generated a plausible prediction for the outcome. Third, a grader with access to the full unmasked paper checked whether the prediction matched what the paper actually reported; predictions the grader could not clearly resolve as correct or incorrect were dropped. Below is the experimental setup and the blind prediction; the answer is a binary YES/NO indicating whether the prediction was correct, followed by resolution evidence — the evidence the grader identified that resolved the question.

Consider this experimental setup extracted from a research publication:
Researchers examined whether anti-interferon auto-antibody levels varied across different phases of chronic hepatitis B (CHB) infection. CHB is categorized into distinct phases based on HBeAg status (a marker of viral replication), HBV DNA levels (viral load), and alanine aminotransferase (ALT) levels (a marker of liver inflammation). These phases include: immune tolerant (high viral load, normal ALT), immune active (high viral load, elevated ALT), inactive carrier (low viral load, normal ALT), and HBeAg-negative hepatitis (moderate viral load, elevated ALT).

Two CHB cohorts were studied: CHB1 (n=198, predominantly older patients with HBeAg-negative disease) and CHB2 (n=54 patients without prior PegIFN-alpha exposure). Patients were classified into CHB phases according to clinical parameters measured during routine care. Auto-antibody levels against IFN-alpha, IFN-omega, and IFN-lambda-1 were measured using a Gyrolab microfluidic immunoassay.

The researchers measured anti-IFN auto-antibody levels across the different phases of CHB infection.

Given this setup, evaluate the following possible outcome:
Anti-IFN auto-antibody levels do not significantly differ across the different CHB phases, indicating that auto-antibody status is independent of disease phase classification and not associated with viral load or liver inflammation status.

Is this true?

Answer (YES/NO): YES